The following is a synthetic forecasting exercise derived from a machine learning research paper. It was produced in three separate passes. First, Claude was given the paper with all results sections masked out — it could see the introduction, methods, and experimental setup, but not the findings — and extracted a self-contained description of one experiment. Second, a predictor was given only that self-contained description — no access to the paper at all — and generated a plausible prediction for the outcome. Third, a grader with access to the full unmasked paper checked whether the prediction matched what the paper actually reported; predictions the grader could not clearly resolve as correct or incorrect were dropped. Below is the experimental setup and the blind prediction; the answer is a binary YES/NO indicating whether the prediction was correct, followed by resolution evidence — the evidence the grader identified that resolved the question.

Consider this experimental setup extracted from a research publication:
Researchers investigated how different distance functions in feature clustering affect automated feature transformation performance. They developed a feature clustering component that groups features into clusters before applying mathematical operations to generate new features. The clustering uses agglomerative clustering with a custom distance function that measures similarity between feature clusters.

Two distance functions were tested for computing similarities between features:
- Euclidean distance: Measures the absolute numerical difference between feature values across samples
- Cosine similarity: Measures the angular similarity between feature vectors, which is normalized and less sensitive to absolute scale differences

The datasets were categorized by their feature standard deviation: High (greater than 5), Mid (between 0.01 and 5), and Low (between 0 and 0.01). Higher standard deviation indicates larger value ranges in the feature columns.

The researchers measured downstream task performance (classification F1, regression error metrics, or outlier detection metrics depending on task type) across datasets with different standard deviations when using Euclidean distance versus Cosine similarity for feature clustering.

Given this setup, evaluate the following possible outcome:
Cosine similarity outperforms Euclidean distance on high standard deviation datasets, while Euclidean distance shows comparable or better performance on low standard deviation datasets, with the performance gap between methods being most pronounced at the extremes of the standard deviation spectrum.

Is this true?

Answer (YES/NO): NO